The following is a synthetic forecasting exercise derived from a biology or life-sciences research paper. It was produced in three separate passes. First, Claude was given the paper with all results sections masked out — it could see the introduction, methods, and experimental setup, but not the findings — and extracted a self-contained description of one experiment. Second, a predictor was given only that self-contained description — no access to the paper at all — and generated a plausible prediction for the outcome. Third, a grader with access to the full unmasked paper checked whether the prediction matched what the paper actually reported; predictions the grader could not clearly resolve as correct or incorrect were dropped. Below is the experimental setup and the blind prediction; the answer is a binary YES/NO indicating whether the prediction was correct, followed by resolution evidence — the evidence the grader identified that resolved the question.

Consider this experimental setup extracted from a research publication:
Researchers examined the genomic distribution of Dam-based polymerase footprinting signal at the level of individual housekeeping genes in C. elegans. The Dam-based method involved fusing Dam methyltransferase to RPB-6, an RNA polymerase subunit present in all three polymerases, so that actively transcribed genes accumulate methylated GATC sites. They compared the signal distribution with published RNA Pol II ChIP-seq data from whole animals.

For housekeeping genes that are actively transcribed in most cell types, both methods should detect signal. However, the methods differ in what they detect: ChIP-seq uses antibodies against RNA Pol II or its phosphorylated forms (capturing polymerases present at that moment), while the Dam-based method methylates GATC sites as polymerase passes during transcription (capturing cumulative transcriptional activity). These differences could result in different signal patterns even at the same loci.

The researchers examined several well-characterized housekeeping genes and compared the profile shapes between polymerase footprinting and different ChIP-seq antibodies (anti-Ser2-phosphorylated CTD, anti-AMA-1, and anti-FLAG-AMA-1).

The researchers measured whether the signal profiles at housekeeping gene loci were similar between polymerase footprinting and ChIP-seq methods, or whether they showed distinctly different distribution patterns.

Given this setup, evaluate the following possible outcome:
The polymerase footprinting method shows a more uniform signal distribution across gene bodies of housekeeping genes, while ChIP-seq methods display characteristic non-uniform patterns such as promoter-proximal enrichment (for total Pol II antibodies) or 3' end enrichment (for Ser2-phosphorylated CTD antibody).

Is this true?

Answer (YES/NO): NO